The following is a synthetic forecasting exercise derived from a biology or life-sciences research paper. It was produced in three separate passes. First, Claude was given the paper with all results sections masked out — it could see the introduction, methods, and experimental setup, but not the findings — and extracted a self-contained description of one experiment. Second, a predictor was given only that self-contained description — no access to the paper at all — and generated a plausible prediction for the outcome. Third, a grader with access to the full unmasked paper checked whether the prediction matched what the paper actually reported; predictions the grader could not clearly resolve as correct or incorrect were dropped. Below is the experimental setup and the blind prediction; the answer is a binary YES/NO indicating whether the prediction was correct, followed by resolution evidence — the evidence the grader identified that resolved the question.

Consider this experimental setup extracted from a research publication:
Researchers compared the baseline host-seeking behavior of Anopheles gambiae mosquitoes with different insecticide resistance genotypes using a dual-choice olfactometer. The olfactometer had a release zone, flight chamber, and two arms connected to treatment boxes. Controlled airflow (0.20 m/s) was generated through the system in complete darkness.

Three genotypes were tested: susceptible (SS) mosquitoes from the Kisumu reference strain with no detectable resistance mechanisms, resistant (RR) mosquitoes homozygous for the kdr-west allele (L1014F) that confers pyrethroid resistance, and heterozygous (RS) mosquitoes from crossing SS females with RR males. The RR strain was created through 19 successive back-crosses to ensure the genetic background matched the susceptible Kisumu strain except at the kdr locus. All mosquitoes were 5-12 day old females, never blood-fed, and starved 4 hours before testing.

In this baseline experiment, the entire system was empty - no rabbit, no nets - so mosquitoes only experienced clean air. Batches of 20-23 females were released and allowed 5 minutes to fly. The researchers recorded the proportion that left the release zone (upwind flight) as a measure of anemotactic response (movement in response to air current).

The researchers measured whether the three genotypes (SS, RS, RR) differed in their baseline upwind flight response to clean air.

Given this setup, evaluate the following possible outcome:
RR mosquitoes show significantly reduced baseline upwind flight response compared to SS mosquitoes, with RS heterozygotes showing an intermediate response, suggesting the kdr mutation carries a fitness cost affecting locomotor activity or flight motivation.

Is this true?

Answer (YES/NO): NO